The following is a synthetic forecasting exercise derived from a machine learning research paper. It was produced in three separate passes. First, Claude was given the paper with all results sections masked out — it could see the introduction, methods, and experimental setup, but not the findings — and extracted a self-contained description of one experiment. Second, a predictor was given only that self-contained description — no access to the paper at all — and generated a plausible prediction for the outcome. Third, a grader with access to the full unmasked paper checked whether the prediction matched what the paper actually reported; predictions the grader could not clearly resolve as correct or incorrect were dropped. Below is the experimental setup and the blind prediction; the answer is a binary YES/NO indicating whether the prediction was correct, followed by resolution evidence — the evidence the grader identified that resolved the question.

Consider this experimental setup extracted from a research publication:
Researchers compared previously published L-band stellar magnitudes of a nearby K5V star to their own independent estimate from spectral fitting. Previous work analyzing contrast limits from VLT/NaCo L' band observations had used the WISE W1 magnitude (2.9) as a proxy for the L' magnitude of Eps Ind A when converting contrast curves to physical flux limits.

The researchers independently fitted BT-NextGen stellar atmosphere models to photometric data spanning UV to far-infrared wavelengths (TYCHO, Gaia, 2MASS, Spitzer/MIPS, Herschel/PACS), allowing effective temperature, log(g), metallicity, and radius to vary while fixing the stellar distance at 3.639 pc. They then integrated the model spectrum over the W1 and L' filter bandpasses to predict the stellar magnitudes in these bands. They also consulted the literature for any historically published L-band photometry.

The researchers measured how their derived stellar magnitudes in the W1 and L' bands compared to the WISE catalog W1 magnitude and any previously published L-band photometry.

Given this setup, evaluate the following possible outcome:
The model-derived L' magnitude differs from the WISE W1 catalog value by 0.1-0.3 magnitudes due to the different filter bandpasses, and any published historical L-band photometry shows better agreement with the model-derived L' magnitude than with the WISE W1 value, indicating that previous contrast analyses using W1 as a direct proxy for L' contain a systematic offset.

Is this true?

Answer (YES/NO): NO